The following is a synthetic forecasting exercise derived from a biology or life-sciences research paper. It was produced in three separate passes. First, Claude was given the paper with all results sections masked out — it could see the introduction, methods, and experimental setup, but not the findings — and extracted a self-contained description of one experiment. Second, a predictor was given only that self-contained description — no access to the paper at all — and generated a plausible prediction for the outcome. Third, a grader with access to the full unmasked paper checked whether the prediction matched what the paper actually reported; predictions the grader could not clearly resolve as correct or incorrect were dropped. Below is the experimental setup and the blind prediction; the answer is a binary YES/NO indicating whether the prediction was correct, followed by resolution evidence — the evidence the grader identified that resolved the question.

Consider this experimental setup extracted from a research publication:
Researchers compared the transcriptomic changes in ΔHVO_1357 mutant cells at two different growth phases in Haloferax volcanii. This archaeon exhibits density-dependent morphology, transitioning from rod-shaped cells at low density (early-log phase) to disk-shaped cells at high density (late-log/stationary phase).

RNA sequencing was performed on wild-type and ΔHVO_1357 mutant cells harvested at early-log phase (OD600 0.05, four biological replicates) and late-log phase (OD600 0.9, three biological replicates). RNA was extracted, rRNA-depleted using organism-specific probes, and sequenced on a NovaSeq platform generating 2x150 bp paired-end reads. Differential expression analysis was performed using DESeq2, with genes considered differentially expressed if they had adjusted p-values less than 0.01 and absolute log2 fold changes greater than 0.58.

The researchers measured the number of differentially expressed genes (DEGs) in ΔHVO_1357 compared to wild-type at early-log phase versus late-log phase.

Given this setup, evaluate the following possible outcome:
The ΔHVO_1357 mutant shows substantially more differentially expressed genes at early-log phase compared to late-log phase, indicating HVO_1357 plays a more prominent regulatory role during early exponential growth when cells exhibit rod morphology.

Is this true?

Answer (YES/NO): YES